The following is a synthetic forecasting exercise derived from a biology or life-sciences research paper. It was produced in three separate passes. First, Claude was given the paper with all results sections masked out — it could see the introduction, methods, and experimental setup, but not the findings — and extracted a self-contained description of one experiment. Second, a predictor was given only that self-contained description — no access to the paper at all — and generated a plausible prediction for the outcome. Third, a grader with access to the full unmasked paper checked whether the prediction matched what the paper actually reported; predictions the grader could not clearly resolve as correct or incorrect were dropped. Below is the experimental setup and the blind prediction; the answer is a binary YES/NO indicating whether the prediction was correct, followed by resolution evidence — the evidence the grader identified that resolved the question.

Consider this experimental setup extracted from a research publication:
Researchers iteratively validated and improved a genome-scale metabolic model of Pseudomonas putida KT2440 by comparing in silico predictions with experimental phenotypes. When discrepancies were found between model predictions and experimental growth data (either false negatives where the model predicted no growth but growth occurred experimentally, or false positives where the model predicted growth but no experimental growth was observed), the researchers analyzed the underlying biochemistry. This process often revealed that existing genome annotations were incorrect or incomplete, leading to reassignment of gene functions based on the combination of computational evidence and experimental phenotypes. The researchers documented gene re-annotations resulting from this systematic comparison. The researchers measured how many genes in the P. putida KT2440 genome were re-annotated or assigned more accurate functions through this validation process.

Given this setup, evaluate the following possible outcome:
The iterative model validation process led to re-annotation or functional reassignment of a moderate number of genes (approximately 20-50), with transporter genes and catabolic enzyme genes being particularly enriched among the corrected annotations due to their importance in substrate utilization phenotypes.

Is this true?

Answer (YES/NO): NO